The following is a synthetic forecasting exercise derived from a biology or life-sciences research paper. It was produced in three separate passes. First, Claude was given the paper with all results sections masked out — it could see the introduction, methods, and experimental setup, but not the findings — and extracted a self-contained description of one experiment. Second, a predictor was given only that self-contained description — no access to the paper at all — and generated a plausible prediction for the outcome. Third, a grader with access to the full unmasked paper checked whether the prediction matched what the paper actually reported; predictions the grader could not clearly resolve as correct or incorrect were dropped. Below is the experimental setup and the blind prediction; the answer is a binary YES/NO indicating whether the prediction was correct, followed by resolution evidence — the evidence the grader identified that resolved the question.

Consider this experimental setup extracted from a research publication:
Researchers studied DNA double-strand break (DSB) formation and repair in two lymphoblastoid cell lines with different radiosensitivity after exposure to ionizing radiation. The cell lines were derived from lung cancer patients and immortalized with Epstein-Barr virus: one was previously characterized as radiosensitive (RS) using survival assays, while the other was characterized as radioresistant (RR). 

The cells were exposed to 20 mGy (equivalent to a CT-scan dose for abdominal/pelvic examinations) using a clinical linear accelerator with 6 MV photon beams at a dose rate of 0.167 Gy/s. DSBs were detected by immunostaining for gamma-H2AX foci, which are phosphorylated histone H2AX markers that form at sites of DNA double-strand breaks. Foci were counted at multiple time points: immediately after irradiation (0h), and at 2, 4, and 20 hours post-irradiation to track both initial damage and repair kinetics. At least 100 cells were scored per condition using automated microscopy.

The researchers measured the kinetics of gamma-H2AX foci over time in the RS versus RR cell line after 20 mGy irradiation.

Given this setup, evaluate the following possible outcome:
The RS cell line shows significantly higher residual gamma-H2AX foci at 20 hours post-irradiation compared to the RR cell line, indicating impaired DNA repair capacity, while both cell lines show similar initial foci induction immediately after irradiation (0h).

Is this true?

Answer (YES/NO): NO